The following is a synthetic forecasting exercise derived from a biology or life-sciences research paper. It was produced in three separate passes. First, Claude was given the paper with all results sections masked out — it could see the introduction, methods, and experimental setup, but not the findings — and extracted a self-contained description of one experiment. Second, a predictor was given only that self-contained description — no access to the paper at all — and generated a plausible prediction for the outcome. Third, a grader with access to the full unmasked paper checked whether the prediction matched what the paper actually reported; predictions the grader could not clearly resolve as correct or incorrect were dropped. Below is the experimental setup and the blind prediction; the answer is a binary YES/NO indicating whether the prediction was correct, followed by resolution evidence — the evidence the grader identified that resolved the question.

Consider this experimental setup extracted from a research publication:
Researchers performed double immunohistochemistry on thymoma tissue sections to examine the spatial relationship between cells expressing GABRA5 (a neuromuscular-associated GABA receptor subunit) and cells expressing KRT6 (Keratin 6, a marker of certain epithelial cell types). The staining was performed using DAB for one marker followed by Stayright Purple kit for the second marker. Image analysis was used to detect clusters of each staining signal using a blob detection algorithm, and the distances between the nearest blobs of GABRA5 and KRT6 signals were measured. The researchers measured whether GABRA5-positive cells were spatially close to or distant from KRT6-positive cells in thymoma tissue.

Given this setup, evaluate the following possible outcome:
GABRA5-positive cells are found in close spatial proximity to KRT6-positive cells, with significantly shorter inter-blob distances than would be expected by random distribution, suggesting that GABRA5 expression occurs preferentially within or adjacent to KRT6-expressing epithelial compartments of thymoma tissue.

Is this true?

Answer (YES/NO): YES